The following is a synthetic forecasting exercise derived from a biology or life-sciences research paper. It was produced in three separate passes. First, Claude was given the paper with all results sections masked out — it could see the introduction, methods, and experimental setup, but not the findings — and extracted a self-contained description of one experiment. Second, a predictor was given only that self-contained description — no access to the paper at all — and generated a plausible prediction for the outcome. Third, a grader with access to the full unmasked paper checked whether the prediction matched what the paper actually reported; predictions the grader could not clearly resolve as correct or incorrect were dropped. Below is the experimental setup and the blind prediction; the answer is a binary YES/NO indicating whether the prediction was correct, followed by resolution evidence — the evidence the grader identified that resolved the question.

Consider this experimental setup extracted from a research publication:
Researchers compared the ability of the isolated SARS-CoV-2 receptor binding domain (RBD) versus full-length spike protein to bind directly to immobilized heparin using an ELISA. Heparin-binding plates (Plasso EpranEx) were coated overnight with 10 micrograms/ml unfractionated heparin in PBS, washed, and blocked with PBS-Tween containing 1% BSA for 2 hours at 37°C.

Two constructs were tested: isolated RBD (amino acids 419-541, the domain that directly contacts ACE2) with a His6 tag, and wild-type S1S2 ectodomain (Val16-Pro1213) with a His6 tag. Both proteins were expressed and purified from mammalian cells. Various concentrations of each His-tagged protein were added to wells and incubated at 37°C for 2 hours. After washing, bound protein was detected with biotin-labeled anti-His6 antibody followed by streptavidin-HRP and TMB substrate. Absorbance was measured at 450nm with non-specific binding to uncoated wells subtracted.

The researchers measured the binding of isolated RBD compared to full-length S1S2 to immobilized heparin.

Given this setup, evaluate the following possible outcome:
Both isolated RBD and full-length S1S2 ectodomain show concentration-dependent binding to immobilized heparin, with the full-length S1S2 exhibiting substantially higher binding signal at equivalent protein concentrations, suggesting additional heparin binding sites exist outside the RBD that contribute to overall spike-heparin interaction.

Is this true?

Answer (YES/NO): YES